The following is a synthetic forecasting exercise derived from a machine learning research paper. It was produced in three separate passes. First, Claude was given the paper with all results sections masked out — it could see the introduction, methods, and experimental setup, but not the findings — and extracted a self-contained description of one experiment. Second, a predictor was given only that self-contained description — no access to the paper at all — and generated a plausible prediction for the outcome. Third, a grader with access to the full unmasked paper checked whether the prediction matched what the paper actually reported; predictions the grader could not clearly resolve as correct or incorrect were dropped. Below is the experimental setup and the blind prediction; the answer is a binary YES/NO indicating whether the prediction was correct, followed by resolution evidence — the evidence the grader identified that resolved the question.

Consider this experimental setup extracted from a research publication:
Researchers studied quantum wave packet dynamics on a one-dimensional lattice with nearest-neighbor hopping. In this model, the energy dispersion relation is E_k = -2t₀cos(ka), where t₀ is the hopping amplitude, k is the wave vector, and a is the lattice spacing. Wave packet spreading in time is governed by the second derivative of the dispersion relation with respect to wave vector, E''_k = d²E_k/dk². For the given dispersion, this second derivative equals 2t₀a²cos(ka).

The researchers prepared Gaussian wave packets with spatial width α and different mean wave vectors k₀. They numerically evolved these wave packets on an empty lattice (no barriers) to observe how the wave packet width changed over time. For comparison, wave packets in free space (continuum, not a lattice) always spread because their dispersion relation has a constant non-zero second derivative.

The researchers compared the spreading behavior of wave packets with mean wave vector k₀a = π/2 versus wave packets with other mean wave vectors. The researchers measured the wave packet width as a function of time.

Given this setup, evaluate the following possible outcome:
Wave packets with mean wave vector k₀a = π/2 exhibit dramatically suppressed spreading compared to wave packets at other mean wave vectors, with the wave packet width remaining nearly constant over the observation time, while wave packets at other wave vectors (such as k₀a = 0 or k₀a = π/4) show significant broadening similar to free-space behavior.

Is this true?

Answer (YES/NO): NO